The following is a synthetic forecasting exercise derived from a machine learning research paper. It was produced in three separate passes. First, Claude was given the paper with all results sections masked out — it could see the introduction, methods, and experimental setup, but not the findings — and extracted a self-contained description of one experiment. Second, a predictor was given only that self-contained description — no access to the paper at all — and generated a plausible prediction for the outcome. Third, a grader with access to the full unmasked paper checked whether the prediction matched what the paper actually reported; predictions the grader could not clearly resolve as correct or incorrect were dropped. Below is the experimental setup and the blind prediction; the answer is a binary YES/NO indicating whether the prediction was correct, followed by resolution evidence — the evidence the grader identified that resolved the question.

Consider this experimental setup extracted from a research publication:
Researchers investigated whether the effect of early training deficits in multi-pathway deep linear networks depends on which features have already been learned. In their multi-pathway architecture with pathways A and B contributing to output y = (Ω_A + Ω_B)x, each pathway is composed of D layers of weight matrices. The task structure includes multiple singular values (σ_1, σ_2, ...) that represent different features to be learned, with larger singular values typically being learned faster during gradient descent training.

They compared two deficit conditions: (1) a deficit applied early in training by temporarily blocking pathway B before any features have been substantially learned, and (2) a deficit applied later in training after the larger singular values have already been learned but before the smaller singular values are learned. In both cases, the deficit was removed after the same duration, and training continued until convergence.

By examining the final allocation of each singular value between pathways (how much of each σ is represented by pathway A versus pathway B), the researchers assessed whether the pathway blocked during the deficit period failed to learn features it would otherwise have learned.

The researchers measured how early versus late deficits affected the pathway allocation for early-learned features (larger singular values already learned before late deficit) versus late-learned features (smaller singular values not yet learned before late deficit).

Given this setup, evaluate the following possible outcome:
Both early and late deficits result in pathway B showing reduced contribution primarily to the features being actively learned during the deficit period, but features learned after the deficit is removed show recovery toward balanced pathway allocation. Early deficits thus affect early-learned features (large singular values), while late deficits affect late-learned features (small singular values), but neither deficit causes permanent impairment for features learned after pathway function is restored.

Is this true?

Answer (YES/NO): NO